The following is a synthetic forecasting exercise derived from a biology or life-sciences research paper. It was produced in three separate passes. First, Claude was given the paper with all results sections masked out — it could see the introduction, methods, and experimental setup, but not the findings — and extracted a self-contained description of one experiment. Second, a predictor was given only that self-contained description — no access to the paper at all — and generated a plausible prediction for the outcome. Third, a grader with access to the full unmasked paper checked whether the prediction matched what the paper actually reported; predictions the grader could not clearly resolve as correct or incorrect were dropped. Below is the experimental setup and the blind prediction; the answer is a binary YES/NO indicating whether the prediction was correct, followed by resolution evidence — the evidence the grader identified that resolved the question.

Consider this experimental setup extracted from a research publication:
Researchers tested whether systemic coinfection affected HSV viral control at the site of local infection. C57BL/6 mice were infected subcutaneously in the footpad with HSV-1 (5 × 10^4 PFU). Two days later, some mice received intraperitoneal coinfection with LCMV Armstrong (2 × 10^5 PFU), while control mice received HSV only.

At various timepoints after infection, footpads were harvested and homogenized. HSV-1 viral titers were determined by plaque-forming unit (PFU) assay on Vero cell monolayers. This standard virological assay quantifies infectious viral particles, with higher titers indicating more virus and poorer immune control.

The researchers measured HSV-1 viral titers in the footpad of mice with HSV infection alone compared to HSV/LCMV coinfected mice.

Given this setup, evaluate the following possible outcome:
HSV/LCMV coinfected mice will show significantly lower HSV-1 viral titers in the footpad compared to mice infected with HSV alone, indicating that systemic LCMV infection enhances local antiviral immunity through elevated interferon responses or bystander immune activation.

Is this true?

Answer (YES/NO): NO